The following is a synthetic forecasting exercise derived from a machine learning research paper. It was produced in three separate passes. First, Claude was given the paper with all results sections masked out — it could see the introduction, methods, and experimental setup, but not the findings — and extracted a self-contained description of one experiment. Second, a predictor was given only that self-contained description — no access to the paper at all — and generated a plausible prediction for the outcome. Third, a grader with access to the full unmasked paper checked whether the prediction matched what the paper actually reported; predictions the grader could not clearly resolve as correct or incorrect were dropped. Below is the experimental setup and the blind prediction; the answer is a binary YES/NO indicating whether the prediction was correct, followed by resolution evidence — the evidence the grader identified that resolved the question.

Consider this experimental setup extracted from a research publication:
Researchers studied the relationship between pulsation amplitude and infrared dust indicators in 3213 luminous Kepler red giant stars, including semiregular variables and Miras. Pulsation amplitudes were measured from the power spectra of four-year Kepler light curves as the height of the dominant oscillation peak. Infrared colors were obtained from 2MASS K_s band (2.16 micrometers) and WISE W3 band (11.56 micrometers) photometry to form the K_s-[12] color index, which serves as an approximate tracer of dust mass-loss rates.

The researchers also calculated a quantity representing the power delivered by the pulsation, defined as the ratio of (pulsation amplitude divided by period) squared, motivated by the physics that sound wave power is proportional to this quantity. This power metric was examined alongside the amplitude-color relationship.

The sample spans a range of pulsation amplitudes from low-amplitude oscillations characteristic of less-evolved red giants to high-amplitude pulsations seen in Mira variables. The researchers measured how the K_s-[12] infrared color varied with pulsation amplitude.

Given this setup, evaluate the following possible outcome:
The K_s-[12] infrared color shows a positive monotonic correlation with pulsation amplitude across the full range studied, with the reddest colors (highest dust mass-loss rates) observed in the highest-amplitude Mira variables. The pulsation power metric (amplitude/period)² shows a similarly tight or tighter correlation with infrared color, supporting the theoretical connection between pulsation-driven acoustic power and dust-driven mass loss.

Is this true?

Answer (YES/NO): NO